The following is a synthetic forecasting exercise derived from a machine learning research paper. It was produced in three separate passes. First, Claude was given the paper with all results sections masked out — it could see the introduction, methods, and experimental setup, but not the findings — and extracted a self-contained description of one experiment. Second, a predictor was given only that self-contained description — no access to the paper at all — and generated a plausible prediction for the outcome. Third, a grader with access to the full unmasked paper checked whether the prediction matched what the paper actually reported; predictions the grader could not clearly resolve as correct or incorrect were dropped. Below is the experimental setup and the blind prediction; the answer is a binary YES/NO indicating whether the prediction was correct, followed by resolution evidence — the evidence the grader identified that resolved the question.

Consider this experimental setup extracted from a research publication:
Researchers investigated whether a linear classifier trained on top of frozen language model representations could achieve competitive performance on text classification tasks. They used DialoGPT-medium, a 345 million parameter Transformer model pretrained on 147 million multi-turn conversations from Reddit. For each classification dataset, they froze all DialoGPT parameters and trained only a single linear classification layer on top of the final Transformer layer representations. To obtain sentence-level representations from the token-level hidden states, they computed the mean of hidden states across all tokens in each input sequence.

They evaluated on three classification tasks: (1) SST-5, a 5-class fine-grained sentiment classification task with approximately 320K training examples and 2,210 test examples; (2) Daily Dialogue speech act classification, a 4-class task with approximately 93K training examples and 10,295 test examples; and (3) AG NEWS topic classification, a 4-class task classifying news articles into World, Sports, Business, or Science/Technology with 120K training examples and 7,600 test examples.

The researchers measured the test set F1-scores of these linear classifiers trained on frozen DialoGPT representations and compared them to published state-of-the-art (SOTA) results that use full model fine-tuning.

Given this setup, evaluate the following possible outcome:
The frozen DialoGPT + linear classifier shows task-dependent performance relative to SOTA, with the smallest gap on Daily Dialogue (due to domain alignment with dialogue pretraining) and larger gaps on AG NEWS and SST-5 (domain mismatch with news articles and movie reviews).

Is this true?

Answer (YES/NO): NO